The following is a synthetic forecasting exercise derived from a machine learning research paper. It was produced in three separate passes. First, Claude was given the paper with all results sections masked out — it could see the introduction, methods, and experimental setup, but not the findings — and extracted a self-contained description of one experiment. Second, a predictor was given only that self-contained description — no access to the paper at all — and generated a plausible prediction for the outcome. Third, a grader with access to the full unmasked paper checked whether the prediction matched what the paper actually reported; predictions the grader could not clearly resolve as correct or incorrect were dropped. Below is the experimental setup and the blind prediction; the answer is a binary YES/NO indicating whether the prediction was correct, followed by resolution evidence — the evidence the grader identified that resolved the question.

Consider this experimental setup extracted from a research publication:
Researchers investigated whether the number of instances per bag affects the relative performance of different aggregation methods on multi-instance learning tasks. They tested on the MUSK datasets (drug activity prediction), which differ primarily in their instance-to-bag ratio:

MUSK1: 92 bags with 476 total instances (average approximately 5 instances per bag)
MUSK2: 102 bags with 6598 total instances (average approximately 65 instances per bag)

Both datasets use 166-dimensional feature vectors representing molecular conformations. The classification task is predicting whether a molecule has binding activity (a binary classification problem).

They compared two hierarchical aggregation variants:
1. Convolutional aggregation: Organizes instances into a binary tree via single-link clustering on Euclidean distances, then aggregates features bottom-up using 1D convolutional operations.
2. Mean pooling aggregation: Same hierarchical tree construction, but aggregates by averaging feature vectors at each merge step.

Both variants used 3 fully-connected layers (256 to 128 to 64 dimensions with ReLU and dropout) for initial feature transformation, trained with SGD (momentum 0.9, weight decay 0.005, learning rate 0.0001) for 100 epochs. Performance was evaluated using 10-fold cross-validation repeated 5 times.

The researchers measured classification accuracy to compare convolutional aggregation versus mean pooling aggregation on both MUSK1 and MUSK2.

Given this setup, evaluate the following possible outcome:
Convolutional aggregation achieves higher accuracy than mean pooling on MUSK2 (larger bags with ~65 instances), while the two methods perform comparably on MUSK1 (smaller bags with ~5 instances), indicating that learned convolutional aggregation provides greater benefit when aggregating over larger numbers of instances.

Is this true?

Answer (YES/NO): NO